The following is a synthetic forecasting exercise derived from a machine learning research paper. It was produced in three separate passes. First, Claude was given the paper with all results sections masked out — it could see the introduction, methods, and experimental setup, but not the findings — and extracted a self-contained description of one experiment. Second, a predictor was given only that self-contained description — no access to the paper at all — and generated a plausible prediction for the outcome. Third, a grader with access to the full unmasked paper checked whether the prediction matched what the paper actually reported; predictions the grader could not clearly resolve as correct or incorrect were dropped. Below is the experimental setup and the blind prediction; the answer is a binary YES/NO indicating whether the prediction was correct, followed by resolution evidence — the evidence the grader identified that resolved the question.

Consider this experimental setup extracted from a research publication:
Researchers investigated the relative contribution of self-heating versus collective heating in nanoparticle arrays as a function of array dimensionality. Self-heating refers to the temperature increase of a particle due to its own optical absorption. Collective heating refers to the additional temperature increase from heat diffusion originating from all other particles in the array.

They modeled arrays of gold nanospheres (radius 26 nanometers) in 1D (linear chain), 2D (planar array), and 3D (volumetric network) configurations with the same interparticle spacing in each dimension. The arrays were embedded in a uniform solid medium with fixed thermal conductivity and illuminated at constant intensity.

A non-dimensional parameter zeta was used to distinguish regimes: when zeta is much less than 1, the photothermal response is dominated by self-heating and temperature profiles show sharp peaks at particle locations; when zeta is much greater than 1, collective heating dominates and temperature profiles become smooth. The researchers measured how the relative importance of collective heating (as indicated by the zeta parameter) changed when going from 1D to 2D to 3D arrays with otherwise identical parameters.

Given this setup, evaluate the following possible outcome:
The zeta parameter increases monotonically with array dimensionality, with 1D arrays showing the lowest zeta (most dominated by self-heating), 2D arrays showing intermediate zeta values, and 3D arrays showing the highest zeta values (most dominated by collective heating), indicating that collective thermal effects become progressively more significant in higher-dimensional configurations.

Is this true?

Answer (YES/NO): YES